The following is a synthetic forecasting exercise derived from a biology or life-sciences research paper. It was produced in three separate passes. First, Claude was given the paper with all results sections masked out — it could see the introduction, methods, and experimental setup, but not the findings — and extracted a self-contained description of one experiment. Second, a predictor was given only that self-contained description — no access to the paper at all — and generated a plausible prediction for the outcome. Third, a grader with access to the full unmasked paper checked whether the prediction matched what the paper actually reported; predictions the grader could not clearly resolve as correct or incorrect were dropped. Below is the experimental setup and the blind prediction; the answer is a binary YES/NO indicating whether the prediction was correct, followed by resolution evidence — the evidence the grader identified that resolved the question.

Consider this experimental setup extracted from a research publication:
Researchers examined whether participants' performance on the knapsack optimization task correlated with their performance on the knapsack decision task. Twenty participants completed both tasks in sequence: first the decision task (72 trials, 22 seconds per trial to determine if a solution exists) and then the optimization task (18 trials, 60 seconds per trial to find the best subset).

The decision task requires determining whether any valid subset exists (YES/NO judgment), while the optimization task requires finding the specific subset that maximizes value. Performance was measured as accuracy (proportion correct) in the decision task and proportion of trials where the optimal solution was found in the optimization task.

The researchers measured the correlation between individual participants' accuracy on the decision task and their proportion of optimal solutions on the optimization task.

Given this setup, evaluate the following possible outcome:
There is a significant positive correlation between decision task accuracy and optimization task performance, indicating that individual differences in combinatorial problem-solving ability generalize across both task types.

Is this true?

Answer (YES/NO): YES